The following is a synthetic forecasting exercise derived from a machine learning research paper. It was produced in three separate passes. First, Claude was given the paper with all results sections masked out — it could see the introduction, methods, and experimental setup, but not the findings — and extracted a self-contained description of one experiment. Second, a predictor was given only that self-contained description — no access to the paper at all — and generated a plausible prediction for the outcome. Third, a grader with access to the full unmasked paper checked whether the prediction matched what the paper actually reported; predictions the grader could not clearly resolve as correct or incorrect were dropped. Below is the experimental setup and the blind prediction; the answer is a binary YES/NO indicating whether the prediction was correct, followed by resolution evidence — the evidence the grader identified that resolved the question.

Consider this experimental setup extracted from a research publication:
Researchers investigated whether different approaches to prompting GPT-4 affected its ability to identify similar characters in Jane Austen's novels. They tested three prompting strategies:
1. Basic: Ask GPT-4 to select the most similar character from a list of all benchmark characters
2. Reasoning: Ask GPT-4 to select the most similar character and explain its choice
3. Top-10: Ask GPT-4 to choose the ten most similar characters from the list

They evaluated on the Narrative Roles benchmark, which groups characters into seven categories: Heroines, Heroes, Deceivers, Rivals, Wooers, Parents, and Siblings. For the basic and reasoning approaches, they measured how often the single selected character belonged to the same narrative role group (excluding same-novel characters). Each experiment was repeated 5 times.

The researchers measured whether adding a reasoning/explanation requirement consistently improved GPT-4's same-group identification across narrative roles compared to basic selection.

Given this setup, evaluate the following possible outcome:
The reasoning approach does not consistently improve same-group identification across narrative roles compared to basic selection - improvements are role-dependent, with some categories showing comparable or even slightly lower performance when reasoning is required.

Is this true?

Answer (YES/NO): NO